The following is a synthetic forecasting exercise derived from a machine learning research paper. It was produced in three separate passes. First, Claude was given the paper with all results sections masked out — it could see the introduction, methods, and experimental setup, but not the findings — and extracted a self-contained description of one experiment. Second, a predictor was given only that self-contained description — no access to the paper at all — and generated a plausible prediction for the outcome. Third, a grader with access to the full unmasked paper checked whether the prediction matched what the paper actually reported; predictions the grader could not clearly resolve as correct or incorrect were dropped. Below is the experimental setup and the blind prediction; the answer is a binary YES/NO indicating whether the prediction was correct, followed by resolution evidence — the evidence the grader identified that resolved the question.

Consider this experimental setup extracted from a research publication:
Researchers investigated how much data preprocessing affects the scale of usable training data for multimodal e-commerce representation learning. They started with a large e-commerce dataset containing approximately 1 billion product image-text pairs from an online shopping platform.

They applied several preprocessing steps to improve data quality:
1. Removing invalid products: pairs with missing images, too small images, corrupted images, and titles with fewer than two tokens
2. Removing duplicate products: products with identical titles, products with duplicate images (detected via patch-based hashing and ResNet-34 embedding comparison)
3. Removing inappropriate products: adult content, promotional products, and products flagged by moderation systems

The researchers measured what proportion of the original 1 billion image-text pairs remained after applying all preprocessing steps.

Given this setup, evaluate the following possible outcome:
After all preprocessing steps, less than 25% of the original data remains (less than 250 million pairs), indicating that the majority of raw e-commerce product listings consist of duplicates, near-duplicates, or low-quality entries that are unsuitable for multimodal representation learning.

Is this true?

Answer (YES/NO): NO